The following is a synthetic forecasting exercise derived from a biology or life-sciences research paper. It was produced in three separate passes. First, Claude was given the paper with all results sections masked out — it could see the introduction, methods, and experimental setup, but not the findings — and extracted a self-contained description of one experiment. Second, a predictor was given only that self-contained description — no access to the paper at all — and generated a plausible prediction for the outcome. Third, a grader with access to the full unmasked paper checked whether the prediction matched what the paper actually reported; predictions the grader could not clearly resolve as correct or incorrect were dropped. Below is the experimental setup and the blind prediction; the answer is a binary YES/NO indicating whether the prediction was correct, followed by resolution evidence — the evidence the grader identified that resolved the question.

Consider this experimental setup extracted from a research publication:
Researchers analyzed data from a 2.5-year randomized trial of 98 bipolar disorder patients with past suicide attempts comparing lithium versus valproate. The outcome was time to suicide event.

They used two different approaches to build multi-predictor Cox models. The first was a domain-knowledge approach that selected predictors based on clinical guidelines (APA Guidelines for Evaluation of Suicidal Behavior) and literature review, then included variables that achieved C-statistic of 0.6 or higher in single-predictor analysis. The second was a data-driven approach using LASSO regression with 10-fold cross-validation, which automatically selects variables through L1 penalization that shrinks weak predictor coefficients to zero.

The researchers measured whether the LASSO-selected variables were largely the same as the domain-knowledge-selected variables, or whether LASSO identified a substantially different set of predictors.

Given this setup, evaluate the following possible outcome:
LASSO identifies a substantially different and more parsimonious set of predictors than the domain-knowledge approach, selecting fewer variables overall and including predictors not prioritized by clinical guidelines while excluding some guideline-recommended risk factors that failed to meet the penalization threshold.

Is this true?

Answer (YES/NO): NO